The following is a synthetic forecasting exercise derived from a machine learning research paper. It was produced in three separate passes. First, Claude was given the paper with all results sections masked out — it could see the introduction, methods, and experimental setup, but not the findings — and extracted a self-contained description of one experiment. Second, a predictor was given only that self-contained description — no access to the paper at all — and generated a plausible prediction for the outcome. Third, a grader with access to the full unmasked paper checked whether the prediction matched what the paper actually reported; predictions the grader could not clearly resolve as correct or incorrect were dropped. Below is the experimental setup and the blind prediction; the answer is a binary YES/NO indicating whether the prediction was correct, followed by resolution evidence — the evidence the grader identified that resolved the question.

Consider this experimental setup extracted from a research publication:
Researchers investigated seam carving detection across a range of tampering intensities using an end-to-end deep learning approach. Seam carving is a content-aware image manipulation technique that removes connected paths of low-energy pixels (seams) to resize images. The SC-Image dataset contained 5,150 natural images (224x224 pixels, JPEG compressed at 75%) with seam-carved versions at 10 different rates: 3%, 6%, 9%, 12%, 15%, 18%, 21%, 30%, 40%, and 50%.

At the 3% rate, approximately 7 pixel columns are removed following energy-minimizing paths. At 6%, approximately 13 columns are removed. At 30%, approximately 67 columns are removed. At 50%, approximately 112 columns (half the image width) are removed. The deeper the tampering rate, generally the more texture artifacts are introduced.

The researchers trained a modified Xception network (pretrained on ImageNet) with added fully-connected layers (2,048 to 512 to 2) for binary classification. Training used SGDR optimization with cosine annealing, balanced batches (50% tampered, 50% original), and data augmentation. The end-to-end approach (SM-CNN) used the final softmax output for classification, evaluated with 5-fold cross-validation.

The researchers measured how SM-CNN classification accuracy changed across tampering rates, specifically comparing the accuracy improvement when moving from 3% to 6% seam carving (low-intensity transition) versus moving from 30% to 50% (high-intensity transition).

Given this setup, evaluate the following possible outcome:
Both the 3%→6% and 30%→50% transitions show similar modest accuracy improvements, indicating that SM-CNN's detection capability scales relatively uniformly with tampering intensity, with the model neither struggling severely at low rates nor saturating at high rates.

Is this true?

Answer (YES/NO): NO